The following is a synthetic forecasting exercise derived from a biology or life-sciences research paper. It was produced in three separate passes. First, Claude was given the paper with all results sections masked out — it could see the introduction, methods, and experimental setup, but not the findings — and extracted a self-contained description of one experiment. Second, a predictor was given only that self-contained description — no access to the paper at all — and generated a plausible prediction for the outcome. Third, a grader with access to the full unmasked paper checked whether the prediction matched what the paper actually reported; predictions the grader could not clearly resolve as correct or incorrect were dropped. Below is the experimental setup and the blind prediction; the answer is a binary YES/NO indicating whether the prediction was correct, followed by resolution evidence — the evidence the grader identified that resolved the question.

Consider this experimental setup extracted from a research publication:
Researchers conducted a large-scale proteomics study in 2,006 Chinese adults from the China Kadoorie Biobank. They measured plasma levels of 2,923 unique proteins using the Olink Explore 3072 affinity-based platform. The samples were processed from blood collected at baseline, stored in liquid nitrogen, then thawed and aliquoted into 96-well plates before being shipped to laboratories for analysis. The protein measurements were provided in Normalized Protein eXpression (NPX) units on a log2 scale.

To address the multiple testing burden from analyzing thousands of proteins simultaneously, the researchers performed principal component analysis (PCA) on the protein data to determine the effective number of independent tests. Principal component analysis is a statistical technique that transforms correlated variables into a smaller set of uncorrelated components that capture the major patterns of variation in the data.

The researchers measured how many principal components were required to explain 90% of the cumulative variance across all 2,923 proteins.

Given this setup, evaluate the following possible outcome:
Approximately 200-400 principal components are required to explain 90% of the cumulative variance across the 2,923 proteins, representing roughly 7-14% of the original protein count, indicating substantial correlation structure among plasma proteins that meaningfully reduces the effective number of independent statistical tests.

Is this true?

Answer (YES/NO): NO